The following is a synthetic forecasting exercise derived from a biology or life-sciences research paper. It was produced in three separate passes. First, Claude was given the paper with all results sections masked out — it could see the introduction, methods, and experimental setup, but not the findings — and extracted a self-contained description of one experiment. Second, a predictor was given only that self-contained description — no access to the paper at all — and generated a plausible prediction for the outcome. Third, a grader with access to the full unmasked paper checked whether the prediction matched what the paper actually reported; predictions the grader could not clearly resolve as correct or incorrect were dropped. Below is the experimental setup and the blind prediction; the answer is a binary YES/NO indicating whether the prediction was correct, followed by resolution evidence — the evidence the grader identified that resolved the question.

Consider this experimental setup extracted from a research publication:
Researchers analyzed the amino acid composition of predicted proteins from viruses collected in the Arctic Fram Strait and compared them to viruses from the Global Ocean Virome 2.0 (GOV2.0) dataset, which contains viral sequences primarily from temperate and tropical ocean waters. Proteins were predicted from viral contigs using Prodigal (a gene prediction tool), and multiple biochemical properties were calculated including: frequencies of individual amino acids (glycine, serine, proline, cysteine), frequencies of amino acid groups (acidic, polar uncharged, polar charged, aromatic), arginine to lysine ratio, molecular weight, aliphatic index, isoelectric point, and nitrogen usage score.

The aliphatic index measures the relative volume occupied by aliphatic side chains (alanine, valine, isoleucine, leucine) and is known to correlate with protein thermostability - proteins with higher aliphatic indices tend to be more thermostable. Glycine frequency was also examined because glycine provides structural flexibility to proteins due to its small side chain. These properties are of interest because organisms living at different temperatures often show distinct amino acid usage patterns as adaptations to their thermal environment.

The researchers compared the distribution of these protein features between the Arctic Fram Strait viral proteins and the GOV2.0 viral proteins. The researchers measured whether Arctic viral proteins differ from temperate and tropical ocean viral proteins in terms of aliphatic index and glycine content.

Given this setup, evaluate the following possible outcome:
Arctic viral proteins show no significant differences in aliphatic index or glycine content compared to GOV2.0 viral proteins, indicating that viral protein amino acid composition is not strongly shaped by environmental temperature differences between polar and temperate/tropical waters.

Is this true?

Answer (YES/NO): NO